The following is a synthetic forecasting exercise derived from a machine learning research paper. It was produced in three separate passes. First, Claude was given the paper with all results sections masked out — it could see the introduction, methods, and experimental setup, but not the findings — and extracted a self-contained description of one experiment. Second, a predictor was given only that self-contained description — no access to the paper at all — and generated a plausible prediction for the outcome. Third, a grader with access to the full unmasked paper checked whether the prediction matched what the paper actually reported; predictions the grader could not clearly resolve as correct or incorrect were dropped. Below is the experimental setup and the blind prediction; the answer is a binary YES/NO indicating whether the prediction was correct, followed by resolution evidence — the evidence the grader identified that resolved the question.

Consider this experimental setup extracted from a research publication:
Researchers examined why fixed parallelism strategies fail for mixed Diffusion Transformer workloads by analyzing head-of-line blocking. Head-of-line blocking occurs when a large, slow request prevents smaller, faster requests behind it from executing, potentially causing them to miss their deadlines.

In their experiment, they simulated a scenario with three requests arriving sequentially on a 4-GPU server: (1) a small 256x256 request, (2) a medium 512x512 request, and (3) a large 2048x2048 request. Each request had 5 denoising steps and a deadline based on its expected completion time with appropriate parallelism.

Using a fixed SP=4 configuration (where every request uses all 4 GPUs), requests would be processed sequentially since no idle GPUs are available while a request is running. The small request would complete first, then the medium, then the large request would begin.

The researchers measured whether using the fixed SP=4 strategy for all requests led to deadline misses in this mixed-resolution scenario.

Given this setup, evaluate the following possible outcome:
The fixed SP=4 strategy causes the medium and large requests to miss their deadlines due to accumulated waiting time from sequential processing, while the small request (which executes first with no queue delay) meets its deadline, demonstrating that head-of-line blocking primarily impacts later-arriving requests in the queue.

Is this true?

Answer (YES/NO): YES